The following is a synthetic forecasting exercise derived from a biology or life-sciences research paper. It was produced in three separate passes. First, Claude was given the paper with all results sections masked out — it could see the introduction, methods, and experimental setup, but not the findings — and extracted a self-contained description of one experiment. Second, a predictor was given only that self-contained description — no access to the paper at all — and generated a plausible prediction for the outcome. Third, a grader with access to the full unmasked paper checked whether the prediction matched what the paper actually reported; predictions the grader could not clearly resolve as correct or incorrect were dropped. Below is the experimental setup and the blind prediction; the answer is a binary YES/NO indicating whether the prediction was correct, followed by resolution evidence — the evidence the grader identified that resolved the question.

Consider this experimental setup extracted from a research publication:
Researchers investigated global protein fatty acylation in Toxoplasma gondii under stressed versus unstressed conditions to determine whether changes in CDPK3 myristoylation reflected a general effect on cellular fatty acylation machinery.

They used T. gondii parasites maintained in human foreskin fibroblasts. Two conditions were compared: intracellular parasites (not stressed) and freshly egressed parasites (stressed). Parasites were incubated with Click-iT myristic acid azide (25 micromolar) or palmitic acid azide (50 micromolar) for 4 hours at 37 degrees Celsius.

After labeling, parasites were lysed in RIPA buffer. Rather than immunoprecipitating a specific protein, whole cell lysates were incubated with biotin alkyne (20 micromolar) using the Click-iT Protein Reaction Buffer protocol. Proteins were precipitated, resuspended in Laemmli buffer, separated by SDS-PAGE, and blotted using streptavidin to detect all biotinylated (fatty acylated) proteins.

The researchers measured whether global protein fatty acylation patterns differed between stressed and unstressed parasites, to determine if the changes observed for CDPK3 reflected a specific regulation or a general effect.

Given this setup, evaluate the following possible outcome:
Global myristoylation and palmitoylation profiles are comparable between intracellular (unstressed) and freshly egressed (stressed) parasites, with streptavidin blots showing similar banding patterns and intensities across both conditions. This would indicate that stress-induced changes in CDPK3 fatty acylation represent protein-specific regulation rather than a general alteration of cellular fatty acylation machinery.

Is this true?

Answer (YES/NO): YES